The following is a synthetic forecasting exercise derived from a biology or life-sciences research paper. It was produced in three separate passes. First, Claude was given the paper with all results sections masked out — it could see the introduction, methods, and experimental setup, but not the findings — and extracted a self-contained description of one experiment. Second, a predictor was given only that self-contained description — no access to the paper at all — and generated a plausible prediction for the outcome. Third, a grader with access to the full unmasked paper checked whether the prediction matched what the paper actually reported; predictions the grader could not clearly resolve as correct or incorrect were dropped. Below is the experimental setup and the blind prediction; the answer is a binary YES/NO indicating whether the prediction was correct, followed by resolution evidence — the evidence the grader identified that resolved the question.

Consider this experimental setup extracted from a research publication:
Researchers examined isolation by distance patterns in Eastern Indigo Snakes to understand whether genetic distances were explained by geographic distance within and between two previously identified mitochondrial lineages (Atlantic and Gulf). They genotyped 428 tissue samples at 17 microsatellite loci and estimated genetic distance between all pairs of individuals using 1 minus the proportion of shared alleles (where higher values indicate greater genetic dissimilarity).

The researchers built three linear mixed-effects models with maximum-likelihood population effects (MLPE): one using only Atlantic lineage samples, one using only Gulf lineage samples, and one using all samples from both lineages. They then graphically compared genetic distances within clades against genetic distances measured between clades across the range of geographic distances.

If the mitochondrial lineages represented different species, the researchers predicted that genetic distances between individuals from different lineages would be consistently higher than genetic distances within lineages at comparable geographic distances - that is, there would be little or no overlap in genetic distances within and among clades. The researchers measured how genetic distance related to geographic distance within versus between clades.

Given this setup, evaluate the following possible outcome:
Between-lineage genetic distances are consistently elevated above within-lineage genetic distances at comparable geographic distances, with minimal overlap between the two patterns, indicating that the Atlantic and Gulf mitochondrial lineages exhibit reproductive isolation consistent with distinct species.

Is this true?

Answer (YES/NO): NO